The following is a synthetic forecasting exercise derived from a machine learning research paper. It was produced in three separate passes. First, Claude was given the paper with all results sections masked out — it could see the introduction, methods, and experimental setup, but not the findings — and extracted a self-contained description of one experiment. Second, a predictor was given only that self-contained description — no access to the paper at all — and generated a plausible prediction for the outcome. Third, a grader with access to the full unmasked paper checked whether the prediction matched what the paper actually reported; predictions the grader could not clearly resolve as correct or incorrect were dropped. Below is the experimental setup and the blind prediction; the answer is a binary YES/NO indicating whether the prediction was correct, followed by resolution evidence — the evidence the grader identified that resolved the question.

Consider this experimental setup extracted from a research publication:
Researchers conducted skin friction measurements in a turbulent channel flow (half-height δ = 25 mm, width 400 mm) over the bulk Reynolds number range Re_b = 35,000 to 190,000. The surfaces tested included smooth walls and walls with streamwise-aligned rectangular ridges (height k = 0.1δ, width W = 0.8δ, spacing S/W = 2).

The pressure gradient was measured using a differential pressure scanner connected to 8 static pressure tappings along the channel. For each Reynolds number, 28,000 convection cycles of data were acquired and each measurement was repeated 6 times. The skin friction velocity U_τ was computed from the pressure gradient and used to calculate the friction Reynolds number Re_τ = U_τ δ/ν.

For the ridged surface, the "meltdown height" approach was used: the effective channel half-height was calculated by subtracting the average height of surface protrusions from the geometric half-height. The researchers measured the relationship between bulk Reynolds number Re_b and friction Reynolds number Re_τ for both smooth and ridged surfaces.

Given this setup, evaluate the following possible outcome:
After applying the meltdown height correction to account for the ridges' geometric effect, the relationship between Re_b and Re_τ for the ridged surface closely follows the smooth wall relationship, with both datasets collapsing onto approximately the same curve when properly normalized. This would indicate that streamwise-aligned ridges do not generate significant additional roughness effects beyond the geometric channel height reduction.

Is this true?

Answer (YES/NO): NO